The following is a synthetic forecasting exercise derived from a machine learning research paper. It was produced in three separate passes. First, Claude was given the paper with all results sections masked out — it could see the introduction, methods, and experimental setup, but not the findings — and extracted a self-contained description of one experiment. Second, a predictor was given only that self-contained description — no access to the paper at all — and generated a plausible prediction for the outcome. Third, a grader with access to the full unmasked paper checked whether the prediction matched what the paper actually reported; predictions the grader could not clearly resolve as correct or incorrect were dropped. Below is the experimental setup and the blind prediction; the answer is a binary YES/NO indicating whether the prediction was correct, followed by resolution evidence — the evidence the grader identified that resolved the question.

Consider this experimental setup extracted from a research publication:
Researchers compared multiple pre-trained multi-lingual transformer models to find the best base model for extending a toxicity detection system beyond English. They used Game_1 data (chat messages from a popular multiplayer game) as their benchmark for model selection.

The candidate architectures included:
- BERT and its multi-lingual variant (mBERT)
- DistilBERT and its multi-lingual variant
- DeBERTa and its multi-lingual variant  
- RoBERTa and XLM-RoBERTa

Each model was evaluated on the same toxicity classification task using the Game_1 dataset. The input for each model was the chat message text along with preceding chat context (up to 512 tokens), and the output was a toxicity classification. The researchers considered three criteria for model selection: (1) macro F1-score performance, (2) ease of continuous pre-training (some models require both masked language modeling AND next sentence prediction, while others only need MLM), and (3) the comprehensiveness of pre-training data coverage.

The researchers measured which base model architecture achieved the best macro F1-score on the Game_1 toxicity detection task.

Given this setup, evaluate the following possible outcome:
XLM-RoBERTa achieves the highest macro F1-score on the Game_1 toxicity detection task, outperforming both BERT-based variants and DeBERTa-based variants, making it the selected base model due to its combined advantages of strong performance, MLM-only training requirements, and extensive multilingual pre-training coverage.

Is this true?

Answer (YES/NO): NO